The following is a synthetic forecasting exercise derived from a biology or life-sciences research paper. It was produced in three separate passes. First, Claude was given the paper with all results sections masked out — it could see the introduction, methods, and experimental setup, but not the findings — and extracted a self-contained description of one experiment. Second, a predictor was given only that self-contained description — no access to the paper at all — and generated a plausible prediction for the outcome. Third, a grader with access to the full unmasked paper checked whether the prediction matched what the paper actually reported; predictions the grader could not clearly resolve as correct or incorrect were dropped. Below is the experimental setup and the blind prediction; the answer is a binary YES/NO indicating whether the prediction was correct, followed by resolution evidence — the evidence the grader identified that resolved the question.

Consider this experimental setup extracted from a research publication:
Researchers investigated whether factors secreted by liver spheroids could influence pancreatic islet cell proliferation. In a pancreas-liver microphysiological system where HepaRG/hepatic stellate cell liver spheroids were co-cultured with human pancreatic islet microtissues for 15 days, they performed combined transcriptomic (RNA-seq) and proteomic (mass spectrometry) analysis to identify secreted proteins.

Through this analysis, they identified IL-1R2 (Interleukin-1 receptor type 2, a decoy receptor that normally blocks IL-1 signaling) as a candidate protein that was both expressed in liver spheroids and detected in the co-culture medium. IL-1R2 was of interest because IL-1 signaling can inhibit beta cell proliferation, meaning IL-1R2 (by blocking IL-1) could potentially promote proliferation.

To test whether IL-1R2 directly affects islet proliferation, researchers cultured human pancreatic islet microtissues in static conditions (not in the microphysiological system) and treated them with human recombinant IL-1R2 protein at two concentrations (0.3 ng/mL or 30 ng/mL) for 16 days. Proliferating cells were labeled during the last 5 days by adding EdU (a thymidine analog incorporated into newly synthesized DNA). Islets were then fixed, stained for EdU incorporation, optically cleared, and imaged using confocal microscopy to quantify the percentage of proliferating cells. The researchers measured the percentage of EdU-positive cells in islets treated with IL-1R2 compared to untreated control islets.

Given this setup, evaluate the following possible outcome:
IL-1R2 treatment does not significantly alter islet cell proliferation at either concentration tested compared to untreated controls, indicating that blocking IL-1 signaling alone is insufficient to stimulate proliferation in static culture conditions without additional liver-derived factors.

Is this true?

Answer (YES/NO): NO